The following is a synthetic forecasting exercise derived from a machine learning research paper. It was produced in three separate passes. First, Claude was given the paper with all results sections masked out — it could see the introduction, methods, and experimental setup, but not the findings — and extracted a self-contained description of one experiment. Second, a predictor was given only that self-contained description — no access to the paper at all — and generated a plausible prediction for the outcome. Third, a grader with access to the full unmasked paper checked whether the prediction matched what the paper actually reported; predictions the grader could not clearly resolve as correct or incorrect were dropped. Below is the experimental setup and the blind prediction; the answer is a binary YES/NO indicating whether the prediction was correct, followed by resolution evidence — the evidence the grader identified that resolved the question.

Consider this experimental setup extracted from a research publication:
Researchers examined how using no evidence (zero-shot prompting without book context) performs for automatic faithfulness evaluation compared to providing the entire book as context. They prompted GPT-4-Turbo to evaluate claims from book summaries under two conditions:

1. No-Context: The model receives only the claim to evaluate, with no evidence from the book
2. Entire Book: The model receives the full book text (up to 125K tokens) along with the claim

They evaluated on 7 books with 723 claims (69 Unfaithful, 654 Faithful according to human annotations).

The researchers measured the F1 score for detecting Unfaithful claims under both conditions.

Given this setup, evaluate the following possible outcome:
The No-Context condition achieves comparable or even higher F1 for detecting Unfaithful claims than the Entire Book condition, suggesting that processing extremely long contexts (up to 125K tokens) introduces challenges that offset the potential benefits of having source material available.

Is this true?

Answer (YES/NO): NO